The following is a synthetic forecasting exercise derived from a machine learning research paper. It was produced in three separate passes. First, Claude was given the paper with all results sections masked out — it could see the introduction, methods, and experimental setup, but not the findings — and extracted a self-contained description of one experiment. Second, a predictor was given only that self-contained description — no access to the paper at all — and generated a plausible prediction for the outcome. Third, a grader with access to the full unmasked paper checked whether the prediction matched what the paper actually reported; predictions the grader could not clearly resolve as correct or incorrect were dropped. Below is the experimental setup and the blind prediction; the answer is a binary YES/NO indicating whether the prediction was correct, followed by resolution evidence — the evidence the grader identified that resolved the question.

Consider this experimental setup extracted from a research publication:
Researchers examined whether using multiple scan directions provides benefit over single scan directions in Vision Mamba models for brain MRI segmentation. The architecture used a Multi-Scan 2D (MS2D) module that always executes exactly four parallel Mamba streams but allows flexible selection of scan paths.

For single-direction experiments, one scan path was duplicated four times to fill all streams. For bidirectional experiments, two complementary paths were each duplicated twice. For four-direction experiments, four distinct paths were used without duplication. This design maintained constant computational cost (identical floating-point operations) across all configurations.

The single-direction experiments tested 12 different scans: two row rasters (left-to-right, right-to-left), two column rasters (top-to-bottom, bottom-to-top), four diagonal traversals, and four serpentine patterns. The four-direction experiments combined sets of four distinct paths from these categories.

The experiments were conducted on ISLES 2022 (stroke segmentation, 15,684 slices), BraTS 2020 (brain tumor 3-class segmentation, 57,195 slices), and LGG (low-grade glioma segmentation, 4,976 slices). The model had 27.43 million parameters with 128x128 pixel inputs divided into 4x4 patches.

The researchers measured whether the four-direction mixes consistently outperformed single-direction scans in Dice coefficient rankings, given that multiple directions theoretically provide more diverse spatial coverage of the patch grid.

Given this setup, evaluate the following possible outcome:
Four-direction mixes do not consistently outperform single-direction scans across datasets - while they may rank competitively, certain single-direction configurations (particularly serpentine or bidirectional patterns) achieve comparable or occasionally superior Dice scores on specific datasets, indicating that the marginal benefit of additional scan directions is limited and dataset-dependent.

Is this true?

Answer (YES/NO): YES